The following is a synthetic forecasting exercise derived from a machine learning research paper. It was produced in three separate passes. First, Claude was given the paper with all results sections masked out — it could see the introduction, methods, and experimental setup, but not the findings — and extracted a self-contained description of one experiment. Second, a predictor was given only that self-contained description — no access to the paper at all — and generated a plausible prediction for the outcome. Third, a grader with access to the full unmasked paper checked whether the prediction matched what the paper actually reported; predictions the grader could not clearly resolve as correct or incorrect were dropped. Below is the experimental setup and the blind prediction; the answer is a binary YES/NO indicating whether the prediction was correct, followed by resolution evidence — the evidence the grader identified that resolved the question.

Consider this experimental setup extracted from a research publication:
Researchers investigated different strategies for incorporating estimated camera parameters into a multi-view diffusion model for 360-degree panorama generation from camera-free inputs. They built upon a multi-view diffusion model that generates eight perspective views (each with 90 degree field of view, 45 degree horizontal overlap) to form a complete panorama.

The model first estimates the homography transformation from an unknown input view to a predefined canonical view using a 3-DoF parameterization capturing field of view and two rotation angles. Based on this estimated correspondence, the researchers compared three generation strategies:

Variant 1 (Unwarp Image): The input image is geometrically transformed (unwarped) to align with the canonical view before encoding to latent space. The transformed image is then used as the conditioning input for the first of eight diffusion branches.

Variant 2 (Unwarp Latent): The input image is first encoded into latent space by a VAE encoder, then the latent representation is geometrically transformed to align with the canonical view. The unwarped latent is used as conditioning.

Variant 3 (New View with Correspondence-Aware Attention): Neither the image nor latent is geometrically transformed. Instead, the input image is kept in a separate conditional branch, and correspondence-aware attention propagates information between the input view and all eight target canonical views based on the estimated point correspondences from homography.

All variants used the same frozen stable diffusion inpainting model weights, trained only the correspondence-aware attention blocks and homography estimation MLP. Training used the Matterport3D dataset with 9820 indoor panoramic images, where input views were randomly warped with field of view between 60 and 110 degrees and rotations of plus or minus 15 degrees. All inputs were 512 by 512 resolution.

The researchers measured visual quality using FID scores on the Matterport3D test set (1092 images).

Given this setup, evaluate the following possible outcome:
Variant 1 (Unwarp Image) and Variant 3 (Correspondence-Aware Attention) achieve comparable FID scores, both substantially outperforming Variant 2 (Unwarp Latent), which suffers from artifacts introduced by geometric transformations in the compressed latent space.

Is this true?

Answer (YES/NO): NO